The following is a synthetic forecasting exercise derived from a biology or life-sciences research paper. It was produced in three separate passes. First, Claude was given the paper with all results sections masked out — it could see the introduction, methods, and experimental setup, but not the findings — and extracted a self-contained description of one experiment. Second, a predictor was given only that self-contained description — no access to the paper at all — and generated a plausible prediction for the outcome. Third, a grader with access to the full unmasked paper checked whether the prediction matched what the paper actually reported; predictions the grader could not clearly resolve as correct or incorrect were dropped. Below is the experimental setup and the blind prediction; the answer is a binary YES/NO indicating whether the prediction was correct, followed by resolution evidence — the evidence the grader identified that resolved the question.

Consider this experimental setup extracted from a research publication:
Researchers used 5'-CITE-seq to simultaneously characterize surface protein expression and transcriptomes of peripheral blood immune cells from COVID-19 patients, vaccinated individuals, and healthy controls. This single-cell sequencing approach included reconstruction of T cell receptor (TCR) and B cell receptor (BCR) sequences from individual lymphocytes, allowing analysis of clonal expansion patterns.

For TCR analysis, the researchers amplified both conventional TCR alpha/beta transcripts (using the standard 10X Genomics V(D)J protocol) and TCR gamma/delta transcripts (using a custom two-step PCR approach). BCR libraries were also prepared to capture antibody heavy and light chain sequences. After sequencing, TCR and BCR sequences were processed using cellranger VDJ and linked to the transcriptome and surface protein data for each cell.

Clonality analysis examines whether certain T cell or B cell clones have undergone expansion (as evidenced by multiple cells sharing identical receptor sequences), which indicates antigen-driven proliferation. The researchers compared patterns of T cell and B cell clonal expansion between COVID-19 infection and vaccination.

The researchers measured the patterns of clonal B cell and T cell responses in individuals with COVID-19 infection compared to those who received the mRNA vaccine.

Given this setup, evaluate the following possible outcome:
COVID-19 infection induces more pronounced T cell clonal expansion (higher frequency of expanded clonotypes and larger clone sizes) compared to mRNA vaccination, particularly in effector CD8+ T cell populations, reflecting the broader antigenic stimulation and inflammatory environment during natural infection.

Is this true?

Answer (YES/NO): NO